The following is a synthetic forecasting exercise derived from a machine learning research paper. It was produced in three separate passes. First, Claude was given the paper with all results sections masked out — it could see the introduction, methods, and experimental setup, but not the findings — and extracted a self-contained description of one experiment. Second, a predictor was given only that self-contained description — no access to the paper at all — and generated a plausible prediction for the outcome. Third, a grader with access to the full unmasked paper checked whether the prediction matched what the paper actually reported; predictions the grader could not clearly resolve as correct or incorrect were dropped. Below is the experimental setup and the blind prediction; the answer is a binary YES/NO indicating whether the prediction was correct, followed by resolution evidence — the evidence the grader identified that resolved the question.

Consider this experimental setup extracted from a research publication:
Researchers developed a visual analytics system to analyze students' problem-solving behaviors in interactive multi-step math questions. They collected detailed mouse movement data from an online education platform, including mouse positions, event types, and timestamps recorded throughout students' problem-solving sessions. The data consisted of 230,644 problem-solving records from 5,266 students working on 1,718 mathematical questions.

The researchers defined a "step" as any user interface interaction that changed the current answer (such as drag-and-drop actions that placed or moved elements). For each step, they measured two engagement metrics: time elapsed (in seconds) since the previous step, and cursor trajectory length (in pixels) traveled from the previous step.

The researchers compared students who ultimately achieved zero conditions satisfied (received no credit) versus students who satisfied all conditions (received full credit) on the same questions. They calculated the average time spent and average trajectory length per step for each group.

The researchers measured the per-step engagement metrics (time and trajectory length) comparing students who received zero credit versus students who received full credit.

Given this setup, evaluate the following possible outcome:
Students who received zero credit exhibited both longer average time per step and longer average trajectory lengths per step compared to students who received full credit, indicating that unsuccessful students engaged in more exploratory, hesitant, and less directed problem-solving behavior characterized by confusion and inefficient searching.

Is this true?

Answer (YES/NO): YES